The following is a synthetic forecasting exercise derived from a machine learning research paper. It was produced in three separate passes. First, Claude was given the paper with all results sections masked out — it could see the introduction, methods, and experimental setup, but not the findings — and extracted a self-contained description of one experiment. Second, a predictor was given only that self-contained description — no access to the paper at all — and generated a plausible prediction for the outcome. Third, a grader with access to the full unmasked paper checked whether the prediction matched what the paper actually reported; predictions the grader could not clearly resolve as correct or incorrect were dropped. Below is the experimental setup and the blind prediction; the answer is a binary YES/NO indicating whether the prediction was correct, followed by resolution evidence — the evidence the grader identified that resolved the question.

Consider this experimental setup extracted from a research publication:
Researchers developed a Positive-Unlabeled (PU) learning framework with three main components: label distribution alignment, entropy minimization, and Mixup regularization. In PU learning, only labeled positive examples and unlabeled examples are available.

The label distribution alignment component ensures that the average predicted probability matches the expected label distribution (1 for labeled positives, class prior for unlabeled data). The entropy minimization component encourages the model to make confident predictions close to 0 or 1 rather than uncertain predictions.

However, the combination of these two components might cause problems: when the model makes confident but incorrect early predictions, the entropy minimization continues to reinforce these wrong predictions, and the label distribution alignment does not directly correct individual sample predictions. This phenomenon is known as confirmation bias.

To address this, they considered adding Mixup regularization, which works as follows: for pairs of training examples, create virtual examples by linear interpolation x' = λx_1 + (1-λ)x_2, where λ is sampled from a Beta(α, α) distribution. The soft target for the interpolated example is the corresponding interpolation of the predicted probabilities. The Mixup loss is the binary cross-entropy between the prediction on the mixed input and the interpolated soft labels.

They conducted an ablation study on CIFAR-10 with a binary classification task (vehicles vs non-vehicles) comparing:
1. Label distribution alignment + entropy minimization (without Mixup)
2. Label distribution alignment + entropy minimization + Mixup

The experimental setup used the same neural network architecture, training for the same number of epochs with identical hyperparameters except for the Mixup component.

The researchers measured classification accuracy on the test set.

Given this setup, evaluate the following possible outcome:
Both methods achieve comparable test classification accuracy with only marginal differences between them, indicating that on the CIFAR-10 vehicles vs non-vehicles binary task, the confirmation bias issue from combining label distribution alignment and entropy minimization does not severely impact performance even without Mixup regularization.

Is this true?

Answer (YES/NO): NO